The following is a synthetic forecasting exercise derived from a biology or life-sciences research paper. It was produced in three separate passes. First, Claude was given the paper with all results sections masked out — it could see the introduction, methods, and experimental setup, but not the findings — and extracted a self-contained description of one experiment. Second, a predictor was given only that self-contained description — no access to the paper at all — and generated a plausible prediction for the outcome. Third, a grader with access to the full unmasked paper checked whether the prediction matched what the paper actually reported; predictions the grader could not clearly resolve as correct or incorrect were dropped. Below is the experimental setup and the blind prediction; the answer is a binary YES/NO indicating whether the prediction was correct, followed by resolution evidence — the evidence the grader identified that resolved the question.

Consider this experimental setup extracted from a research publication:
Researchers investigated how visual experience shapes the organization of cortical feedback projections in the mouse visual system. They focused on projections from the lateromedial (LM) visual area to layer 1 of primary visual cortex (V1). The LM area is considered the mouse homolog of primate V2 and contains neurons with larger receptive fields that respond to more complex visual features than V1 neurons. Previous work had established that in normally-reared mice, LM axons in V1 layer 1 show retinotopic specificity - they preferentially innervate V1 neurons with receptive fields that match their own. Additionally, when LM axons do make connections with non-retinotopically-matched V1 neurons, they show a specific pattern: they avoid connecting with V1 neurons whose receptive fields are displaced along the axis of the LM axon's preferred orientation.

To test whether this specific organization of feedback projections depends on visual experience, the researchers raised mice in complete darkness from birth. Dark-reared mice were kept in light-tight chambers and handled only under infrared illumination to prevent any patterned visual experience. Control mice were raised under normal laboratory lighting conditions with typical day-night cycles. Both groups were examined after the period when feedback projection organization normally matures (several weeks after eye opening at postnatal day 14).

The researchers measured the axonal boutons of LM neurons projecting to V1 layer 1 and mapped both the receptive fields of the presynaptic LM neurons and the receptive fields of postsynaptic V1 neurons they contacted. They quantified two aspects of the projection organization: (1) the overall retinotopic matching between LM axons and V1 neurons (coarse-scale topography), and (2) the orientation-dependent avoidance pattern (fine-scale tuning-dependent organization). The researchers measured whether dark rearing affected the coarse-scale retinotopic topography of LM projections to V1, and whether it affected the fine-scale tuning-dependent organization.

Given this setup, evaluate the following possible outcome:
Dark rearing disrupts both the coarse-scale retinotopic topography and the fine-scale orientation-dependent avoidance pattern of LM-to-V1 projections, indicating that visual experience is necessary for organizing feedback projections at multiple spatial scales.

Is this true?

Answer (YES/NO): NO